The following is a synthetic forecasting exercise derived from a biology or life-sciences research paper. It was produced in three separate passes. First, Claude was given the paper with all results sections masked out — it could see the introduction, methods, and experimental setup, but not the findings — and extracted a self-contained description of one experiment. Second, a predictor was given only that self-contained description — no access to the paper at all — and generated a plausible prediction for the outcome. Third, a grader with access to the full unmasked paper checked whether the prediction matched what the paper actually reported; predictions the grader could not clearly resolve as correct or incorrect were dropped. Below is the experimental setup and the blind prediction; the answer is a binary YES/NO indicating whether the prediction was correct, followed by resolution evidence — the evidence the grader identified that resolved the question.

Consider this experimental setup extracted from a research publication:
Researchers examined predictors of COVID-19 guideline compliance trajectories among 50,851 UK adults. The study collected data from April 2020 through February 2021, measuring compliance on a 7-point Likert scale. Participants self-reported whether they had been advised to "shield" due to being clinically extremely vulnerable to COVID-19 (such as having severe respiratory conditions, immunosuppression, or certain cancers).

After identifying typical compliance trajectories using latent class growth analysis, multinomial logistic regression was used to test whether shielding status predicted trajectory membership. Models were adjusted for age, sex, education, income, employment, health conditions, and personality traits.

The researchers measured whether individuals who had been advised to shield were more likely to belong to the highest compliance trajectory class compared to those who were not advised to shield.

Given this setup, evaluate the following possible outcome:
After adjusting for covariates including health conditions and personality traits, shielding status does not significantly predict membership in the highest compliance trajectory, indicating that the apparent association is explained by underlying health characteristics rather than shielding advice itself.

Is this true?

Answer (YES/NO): NO